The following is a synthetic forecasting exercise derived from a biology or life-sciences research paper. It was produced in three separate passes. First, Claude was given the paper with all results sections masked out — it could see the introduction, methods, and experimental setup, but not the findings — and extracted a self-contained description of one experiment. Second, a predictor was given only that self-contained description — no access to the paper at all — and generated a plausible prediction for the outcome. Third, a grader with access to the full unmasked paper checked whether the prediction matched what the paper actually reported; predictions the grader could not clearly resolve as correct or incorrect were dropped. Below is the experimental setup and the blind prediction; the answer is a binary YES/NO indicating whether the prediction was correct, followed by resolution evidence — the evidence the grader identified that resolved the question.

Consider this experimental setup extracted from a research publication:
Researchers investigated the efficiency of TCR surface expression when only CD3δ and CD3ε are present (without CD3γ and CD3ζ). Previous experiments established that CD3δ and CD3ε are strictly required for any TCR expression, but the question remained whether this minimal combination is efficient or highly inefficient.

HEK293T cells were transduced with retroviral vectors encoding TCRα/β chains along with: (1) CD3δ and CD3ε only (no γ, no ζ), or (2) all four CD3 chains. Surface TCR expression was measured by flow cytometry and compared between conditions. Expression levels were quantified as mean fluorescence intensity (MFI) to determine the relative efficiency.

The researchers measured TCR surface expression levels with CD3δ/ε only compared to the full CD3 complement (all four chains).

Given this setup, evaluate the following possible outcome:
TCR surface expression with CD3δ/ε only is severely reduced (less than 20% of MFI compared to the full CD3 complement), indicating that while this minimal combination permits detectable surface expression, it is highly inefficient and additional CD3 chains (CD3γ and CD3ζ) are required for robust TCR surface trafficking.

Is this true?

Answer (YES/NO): YES